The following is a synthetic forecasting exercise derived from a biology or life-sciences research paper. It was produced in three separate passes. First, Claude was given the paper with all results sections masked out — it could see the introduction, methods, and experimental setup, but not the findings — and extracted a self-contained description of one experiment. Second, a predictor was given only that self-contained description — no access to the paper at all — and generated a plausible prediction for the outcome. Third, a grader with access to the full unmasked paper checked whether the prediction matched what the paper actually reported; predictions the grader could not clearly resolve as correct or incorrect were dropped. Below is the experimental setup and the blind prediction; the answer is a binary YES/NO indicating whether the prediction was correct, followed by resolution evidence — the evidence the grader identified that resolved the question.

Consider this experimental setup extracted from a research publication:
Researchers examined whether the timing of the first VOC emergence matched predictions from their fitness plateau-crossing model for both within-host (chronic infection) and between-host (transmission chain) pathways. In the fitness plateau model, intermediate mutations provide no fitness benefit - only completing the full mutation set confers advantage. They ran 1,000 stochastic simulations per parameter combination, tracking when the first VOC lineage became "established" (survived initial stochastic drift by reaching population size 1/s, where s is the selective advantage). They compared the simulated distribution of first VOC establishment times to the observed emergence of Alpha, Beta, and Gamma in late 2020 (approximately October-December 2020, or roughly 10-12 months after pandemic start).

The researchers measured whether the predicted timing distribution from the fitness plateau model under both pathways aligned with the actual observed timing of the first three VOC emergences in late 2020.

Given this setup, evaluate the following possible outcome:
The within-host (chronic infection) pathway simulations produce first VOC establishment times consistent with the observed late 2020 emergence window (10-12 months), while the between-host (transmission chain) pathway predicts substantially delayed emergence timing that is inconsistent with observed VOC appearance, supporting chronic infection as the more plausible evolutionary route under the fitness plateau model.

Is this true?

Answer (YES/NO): NO